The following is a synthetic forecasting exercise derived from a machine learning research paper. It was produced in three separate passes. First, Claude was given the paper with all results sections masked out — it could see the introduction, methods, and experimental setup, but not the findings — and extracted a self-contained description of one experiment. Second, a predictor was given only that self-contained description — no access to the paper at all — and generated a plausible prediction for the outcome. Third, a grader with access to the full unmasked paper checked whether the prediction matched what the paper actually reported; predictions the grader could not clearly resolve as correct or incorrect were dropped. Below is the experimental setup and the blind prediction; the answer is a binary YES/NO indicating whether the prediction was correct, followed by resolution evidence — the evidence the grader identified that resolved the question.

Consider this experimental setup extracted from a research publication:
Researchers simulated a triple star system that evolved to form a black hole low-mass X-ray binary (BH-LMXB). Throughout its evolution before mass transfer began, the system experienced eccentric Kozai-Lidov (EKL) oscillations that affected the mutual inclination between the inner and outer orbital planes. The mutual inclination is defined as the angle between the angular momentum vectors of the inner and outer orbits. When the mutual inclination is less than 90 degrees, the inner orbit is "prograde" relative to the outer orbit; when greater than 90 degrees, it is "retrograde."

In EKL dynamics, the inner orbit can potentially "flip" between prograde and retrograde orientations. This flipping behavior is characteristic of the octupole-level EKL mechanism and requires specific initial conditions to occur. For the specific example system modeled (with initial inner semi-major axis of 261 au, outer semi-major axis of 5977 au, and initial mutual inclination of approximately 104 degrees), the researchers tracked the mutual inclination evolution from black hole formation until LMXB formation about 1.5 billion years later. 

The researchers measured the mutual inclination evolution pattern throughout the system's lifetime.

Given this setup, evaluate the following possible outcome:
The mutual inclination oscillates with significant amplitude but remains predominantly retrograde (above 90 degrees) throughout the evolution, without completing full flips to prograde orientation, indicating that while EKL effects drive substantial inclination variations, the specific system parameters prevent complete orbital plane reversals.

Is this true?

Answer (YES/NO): NO